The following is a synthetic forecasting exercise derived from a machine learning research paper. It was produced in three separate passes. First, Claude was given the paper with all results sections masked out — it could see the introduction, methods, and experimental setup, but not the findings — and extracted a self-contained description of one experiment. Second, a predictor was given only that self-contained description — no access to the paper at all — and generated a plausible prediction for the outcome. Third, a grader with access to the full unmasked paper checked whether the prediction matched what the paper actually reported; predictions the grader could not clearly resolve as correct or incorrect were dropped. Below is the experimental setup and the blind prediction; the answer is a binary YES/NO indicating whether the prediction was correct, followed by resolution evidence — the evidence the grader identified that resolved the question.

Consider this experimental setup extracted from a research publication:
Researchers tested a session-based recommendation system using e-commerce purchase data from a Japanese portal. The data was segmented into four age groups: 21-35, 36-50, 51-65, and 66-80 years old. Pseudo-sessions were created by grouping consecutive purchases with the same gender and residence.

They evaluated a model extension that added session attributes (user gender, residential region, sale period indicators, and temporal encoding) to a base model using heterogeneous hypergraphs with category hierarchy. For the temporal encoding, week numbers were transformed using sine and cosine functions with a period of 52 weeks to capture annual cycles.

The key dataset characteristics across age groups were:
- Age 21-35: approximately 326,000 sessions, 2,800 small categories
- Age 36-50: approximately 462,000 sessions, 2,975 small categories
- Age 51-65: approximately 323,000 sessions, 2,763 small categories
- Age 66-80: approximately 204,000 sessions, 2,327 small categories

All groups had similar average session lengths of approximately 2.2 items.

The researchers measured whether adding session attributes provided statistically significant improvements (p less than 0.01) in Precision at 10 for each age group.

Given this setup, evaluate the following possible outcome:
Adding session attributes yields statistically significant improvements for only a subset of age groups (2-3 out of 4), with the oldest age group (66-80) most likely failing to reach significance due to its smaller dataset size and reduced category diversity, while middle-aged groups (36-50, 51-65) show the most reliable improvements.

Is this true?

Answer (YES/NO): NO